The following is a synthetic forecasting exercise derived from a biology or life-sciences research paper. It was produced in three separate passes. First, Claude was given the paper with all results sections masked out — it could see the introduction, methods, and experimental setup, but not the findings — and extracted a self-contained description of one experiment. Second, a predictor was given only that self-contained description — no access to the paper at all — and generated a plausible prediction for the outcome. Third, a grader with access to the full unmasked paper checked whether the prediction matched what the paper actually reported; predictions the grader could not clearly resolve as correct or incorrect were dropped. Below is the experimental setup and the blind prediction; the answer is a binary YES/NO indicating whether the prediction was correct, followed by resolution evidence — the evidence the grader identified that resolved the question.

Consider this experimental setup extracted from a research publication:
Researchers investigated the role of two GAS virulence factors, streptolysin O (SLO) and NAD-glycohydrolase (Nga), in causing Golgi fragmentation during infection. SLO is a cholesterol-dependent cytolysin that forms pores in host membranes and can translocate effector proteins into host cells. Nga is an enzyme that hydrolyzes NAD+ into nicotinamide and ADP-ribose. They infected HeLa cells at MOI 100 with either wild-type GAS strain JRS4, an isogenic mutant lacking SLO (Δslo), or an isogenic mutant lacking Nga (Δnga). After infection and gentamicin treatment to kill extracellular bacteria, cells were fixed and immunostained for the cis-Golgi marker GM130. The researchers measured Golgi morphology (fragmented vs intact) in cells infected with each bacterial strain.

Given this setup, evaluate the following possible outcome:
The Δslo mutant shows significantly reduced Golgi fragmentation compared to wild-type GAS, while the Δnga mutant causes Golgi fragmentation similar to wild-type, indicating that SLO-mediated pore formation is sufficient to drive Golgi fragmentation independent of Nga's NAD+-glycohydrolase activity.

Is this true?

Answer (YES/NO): NO